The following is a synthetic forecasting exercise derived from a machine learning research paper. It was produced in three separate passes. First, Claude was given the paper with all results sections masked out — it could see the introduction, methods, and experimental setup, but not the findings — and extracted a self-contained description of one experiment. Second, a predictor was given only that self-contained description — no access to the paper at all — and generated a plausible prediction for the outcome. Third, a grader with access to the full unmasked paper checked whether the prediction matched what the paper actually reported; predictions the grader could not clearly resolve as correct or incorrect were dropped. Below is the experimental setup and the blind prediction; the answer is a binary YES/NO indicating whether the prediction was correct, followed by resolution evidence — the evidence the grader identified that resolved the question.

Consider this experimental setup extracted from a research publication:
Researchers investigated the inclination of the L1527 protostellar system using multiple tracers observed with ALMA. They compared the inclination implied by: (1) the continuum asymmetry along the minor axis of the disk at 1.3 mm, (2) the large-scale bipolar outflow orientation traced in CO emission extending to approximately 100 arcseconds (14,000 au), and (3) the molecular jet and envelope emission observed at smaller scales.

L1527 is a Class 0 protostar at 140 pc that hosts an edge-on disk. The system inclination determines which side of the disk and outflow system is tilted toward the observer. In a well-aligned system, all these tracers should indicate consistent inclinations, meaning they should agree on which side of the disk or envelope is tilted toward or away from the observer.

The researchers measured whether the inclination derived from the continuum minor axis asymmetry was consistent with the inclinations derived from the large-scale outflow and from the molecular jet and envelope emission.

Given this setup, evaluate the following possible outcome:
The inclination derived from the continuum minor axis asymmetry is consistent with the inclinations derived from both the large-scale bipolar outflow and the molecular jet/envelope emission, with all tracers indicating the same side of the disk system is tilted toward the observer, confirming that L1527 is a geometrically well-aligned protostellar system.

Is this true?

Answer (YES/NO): NO